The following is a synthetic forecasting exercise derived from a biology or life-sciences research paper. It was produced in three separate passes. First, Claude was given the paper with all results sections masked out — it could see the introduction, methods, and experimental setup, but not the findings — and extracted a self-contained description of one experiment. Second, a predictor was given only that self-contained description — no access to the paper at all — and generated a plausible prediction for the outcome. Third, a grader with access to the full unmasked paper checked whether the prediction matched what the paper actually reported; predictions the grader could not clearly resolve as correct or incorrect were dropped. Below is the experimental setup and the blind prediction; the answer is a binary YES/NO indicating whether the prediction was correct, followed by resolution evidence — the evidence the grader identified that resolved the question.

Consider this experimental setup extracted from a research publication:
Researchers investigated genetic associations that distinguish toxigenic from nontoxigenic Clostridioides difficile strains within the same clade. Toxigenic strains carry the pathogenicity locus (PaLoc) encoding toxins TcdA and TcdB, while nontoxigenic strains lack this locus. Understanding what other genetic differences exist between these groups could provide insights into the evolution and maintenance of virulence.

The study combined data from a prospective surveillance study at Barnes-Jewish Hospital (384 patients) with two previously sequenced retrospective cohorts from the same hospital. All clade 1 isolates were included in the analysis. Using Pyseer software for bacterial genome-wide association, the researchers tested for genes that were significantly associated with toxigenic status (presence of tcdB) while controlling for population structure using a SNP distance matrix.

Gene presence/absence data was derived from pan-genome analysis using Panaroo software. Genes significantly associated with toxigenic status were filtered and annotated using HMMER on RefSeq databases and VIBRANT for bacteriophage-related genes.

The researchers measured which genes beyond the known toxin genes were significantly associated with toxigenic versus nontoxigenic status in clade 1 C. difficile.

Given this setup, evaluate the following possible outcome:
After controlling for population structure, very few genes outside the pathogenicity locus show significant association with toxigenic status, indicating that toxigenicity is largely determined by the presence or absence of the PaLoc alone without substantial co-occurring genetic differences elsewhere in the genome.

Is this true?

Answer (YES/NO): NO